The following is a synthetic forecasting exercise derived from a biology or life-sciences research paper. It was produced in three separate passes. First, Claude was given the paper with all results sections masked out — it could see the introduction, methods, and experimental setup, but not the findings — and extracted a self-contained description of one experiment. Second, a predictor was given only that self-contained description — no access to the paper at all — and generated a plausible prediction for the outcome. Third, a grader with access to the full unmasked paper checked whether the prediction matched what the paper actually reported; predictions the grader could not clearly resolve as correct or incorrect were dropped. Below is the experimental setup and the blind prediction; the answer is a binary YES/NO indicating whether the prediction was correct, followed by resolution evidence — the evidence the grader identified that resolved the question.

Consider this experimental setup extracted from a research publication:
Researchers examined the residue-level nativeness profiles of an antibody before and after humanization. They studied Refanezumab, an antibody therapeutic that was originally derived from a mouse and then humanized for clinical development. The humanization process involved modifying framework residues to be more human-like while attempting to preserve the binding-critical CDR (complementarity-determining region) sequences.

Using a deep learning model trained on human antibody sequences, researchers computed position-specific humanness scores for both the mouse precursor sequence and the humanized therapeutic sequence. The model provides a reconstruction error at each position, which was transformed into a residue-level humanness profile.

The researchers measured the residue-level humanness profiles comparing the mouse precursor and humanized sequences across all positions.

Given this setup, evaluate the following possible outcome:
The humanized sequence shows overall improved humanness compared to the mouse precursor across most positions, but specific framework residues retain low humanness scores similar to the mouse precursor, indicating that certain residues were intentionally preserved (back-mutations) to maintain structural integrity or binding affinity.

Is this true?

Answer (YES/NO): NO